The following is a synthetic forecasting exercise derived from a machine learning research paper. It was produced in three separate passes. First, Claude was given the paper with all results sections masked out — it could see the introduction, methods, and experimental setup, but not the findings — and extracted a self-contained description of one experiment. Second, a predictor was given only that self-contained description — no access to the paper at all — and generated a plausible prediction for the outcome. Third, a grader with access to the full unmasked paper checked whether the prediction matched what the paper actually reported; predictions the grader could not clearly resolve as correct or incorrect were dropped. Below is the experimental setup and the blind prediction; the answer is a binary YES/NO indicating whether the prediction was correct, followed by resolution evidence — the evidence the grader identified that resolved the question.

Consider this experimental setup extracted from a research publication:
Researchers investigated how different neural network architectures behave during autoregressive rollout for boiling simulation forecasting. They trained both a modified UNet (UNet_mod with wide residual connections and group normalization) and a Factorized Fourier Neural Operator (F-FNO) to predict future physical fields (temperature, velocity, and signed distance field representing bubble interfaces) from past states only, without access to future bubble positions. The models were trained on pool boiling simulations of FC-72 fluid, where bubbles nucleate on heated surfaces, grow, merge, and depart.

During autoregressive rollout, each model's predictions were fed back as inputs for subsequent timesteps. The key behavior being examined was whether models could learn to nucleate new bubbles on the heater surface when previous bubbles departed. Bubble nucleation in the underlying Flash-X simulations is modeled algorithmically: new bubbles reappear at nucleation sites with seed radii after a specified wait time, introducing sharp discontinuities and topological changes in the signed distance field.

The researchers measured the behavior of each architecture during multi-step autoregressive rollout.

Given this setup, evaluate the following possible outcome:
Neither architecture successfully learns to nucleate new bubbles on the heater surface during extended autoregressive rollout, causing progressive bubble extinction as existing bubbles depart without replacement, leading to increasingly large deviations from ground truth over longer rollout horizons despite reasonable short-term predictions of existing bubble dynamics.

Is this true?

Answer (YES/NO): NO